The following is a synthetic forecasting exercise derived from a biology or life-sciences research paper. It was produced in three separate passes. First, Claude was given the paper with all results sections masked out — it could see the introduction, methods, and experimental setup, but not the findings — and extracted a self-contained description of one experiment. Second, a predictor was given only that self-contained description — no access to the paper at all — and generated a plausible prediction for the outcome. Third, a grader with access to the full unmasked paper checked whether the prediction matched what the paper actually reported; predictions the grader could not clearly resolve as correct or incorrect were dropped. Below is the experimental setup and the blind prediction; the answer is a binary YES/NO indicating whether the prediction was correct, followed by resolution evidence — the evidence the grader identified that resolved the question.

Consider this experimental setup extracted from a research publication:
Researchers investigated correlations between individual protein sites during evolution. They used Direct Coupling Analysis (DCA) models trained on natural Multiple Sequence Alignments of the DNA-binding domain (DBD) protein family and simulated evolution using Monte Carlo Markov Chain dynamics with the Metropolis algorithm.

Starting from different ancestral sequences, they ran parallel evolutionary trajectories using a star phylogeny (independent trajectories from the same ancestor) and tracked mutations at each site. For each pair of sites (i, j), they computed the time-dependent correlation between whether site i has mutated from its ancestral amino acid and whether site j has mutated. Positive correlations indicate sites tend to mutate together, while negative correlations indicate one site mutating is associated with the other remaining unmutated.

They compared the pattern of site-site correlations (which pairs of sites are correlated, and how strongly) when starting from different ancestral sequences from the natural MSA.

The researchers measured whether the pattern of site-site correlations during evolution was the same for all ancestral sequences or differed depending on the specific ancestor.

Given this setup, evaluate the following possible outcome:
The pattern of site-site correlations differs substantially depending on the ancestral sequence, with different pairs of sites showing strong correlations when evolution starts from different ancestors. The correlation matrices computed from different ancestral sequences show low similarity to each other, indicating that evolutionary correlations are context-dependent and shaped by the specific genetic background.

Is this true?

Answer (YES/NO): YES